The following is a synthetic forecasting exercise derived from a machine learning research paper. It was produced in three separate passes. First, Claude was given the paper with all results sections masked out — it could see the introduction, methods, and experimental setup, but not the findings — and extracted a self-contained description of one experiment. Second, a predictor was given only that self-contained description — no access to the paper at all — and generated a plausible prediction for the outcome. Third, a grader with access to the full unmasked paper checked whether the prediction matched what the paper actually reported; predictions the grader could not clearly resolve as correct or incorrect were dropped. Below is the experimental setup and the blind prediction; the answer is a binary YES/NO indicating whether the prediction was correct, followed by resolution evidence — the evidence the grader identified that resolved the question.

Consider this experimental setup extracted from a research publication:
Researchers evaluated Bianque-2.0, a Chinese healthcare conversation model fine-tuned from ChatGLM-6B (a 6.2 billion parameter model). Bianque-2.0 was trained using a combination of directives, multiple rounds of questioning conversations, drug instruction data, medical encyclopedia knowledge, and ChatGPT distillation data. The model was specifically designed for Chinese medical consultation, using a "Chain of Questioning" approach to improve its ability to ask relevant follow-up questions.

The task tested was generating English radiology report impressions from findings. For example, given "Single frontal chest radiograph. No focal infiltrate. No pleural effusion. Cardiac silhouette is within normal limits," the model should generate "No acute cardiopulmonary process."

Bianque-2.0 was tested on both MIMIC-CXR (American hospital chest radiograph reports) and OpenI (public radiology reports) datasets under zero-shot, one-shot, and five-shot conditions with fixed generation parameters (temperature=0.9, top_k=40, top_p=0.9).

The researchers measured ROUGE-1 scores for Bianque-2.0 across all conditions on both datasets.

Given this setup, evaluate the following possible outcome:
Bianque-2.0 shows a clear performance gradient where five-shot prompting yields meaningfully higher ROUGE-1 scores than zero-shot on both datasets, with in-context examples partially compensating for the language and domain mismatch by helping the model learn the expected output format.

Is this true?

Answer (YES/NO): NO